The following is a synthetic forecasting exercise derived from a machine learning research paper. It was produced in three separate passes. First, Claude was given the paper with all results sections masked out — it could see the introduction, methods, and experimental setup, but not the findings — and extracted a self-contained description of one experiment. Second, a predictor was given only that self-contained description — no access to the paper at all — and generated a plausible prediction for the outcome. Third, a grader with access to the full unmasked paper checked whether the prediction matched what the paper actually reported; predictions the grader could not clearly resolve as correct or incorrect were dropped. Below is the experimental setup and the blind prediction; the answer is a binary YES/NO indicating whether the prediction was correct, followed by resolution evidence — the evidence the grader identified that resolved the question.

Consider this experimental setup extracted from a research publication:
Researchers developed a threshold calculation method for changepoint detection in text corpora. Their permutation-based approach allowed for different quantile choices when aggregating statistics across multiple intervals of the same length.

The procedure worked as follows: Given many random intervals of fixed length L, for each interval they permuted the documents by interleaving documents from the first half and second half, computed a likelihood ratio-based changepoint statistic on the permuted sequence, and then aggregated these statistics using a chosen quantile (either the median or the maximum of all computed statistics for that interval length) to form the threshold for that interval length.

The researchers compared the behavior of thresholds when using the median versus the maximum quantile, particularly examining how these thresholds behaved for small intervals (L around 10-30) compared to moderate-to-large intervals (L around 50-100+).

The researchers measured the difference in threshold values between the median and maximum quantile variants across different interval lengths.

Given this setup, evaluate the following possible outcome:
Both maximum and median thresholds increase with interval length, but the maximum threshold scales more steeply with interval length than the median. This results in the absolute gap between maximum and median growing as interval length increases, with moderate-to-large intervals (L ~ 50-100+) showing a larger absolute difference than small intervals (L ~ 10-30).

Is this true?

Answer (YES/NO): NO